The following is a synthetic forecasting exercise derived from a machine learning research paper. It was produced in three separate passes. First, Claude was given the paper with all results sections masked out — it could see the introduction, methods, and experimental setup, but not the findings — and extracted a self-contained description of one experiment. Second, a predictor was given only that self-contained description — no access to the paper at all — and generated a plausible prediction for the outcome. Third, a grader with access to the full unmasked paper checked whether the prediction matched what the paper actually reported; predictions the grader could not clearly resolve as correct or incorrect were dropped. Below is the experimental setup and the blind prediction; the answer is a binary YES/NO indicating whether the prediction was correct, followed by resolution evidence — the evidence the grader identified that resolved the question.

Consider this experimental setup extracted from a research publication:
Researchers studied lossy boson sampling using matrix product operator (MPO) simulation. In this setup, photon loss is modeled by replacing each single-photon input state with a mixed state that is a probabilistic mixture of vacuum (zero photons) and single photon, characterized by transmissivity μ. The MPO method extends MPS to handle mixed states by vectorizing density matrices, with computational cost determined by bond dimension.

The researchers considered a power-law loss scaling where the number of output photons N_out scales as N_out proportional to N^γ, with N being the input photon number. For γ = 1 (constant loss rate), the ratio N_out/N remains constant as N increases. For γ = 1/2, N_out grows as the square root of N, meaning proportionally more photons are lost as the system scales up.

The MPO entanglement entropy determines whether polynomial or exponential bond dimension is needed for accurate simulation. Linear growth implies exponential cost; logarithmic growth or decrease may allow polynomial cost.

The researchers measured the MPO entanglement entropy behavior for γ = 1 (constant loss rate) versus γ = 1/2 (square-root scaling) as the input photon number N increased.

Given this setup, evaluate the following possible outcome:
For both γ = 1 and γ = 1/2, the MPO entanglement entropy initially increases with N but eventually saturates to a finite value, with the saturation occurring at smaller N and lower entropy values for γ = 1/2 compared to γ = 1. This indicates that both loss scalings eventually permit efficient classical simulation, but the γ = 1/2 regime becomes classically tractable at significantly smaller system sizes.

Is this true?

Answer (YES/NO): NO